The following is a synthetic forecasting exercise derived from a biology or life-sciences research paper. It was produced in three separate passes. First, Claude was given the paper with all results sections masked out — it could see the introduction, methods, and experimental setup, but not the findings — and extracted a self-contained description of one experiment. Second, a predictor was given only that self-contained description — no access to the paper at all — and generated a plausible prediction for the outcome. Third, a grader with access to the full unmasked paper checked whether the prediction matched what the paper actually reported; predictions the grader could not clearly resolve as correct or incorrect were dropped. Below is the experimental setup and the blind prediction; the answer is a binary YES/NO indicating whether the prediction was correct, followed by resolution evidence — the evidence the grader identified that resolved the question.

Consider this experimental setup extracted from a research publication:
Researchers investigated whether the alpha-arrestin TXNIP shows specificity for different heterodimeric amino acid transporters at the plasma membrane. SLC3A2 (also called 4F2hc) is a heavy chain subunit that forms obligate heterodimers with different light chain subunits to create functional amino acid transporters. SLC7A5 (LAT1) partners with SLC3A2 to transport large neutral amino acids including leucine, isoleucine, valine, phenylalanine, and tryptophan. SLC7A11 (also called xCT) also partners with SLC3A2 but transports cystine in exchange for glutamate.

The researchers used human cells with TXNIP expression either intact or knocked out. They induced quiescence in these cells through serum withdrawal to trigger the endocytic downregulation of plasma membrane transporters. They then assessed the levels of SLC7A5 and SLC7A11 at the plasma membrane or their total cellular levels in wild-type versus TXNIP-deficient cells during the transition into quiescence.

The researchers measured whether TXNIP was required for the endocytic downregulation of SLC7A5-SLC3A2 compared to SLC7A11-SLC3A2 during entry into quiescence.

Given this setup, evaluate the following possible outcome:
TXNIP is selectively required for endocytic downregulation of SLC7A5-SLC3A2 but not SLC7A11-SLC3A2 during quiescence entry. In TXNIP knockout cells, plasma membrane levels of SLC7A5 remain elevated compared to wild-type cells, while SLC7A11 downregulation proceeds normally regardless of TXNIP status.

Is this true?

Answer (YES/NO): YES